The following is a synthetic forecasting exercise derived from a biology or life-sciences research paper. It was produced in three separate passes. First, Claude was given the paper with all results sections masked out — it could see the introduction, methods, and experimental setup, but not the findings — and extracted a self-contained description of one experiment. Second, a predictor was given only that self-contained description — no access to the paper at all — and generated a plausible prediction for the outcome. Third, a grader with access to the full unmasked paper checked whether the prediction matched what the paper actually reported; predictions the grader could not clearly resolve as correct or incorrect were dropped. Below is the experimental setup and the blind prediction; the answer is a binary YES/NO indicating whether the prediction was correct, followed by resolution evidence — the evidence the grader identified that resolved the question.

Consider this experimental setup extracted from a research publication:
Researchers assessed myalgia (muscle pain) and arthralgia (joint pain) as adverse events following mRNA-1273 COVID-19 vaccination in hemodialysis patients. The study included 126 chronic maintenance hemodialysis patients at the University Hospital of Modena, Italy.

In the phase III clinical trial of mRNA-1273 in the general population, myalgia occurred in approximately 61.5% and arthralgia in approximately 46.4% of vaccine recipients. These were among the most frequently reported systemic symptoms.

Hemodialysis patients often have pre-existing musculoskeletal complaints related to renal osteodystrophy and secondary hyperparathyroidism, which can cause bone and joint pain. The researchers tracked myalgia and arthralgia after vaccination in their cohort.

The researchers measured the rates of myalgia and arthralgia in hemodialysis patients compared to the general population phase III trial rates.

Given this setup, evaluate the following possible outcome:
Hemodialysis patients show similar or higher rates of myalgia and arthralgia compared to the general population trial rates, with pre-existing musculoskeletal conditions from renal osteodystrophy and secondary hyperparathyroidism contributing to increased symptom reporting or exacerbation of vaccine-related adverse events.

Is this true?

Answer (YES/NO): NO